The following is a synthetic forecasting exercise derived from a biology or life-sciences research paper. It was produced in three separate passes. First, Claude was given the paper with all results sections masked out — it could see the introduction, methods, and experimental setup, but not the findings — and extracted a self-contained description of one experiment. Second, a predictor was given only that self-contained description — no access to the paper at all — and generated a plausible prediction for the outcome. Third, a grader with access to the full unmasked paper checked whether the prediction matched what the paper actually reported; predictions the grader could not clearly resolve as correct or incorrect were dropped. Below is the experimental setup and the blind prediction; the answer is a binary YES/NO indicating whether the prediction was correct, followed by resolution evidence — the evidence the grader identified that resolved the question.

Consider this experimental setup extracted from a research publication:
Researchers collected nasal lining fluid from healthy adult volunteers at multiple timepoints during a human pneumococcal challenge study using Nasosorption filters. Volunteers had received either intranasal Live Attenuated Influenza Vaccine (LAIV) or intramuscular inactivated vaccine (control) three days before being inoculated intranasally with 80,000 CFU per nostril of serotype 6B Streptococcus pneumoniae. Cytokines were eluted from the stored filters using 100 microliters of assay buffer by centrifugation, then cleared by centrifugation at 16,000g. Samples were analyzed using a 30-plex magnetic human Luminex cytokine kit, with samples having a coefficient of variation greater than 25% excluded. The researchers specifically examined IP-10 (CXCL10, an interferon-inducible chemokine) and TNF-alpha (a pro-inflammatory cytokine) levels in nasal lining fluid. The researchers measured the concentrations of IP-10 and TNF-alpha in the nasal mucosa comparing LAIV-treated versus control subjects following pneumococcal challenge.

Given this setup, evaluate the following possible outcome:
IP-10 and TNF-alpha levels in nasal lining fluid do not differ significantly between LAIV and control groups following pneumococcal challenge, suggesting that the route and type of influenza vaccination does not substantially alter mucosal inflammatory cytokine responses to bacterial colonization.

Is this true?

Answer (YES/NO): NO